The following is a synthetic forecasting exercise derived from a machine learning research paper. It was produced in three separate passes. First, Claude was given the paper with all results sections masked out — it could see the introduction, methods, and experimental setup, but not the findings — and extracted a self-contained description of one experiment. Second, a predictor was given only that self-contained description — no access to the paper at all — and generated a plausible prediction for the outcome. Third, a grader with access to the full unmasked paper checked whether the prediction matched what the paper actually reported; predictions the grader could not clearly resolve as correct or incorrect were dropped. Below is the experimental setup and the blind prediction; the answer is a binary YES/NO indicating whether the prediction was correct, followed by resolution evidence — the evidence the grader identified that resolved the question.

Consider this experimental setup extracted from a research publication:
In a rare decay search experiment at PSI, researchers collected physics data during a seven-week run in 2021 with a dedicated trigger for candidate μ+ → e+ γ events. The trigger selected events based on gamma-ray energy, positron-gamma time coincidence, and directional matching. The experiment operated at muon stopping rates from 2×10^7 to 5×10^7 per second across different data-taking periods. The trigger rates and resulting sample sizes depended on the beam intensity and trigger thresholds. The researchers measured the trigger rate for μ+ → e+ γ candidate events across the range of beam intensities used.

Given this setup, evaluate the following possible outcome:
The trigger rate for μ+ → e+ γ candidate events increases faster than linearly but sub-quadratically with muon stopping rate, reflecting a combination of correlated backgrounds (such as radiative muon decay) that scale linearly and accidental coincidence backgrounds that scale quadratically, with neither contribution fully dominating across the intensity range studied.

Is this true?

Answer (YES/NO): NO